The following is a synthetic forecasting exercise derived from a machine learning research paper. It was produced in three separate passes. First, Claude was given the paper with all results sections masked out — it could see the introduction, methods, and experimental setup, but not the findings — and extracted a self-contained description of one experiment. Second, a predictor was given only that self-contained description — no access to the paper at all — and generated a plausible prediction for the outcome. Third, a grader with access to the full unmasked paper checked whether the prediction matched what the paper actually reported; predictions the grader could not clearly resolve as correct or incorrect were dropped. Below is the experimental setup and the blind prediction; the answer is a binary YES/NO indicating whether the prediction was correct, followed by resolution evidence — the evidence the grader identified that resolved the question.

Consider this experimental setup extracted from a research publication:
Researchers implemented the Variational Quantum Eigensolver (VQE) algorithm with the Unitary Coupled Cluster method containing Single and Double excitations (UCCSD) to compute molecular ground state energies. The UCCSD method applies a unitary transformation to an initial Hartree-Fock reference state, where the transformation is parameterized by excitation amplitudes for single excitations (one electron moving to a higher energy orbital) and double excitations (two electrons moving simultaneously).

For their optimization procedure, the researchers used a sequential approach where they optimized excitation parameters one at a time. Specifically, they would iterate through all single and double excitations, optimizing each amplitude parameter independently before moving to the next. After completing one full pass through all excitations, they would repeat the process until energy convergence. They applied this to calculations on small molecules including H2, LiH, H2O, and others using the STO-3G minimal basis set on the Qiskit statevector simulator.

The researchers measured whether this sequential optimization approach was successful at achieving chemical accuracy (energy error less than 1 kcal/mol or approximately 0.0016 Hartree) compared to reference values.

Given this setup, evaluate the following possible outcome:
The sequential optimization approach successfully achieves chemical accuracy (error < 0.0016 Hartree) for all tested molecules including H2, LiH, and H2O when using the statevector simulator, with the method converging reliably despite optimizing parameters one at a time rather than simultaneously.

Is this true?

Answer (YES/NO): YES